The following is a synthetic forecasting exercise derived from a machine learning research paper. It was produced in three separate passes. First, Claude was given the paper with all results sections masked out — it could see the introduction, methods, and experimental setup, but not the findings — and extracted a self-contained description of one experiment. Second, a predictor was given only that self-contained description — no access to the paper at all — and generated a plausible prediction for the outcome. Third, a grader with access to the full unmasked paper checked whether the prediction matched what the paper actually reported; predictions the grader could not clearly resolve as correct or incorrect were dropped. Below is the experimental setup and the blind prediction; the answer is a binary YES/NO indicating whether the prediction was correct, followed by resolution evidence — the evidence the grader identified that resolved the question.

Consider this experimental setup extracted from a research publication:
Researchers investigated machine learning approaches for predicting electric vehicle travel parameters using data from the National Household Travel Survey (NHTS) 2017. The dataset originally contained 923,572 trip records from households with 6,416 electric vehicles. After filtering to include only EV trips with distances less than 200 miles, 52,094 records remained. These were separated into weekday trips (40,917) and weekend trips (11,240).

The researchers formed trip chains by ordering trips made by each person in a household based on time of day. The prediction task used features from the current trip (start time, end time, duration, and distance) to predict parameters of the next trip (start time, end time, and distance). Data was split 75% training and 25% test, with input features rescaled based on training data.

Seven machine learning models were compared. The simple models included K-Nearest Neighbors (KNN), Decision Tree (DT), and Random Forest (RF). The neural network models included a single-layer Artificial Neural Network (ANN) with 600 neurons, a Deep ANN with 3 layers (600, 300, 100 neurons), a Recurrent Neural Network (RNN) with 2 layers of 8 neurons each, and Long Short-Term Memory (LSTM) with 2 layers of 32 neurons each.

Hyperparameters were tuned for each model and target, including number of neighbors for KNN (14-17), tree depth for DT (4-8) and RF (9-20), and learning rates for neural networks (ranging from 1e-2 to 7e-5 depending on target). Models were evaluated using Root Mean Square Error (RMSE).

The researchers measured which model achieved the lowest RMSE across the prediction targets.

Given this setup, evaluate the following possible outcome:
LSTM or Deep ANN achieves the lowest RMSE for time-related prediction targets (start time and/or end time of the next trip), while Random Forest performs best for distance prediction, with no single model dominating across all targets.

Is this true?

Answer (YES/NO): NO